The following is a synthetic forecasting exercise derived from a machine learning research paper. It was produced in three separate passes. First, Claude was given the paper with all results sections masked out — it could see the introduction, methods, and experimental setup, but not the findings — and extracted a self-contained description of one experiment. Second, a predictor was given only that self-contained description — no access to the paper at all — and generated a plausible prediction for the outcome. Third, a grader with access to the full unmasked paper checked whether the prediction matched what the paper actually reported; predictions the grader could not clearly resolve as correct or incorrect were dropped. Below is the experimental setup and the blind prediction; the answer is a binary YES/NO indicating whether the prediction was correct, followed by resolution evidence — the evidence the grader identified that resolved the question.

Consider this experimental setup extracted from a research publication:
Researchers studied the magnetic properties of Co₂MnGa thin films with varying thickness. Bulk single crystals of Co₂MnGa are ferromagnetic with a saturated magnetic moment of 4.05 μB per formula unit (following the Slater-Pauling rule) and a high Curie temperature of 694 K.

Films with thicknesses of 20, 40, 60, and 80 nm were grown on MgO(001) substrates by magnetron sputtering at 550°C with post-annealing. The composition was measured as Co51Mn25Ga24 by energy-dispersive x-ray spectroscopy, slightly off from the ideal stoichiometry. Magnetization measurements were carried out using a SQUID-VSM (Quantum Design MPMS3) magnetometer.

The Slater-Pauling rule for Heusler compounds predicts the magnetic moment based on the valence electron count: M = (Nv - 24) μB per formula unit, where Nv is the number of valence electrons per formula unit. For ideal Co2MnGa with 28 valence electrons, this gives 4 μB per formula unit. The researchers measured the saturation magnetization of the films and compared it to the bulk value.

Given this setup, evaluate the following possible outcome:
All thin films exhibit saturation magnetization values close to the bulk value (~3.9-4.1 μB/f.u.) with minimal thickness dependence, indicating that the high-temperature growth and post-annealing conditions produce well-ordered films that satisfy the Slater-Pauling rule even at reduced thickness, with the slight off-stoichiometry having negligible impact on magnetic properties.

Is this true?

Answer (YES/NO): NO